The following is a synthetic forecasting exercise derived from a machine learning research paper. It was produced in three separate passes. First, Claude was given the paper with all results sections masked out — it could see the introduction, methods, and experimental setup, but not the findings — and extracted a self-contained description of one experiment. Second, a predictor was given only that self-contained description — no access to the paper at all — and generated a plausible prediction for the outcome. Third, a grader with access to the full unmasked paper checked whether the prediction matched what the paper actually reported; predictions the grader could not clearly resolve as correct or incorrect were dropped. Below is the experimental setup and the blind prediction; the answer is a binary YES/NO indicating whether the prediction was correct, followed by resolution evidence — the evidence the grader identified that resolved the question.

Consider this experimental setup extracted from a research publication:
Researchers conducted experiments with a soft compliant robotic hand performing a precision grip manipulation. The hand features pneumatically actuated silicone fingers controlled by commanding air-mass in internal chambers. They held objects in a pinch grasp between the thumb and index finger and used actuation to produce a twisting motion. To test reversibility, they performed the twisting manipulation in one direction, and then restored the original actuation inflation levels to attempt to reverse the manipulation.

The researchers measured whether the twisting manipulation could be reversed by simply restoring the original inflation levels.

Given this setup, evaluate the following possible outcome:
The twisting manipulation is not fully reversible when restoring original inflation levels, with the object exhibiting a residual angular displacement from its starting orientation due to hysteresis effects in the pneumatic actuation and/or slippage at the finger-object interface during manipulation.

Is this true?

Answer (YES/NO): NO